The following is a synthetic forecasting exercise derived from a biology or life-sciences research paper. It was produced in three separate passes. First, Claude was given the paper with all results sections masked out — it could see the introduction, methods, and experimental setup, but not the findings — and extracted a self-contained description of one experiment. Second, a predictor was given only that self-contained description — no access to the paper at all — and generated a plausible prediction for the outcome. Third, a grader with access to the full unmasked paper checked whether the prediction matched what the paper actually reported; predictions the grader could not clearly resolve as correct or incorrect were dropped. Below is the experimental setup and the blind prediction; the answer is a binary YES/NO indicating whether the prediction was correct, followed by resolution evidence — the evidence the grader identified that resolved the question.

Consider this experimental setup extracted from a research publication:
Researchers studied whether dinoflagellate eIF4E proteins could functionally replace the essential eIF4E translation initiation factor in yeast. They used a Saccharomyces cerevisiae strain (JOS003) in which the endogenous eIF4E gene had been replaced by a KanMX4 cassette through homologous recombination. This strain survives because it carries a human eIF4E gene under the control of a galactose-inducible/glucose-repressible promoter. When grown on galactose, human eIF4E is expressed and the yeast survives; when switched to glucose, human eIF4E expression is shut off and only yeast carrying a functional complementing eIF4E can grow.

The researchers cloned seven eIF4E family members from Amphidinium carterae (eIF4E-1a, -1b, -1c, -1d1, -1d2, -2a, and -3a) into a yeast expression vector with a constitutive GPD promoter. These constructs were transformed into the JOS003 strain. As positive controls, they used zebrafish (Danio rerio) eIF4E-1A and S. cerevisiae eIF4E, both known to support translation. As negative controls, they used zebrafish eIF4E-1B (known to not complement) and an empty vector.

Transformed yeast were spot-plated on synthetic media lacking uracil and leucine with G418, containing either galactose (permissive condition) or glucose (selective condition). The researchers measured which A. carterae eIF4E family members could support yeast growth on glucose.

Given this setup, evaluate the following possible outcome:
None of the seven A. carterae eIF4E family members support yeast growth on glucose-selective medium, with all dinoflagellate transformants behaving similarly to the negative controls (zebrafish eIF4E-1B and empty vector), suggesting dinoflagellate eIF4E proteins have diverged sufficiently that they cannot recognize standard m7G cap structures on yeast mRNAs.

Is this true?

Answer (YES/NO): NO